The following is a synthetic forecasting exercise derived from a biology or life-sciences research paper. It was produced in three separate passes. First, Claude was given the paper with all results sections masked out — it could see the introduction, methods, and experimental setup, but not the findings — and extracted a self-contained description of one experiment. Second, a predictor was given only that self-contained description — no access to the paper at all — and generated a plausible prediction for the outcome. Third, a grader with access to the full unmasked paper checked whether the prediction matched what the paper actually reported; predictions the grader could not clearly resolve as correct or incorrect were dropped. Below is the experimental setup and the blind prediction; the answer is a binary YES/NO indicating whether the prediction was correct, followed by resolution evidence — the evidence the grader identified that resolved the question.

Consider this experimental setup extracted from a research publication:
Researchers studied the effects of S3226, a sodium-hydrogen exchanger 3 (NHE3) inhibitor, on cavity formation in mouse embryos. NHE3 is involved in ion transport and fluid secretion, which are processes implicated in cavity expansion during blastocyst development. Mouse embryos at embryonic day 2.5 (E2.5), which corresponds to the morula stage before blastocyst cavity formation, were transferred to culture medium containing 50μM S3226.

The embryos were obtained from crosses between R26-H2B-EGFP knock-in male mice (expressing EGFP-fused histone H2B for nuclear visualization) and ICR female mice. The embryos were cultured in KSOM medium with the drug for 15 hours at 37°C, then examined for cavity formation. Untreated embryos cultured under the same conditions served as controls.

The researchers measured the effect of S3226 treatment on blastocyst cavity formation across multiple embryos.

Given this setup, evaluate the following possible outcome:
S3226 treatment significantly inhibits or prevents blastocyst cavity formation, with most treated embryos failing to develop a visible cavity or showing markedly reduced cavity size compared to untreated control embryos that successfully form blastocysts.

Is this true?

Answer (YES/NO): YES